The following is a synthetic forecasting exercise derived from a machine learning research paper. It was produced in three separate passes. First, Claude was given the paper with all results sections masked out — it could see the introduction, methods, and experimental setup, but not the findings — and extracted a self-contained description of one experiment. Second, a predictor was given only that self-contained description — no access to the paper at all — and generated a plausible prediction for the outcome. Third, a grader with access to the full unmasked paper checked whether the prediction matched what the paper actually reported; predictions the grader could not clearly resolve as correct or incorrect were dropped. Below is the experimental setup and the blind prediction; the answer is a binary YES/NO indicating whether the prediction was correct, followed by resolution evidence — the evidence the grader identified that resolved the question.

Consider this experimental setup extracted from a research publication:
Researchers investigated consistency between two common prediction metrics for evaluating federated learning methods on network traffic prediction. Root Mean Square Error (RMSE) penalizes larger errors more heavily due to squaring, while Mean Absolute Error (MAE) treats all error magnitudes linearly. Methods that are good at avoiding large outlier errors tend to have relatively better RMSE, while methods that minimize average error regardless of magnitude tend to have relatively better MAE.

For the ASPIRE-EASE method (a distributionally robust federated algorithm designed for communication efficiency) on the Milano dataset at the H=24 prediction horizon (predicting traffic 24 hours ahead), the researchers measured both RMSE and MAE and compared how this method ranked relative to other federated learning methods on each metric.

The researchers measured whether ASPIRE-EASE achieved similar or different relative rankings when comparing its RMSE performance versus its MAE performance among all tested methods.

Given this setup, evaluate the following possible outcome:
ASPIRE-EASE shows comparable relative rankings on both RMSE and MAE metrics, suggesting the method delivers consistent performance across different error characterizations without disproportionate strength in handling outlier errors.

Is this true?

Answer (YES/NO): NO